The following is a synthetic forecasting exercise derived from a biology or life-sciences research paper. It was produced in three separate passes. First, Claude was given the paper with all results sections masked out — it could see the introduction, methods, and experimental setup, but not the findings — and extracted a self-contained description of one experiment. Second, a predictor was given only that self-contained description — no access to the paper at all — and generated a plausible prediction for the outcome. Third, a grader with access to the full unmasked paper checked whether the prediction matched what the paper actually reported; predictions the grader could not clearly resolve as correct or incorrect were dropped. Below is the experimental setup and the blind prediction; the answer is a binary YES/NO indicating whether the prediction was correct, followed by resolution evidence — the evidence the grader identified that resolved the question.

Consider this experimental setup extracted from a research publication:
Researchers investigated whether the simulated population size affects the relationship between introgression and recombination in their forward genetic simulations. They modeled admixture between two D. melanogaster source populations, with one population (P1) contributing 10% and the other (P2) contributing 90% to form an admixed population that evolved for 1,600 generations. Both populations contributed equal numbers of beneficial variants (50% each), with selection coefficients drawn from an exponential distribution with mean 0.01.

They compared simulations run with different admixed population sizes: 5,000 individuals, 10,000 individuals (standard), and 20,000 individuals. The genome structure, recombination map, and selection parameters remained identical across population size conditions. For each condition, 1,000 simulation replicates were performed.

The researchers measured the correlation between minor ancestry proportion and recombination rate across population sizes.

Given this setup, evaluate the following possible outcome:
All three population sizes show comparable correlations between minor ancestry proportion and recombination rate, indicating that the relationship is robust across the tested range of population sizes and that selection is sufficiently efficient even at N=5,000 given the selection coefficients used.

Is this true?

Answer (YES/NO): YES